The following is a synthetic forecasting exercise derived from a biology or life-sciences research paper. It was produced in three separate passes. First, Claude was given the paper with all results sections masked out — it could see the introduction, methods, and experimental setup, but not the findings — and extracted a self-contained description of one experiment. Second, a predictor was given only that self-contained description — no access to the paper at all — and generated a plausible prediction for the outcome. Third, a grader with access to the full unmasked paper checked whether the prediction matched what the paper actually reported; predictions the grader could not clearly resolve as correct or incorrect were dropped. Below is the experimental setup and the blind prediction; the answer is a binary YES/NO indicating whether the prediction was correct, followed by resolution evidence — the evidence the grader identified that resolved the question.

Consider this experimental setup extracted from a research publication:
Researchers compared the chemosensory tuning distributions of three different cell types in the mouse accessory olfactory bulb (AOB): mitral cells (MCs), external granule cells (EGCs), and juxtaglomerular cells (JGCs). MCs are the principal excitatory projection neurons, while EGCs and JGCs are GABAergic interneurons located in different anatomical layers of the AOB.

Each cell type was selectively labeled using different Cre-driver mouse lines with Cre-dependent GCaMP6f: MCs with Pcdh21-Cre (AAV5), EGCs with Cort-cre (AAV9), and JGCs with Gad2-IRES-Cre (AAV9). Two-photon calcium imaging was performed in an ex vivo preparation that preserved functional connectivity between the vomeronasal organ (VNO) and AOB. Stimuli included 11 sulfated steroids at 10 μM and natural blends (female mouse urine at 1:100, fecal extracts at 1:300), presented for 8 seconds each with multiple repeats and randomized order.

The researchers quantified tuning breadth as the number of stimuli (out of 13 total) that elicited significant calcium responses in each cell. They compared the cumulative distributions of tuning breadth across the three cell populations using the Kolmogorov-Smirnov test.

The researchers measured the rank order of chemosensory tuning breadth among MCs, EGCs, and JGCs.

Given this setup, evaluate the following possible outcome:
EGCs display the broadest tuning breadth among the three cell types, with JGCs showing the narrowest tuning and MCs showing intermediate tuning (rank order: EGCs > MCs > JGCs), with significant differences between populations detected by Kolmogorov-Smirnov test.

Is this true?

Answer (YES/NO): NO